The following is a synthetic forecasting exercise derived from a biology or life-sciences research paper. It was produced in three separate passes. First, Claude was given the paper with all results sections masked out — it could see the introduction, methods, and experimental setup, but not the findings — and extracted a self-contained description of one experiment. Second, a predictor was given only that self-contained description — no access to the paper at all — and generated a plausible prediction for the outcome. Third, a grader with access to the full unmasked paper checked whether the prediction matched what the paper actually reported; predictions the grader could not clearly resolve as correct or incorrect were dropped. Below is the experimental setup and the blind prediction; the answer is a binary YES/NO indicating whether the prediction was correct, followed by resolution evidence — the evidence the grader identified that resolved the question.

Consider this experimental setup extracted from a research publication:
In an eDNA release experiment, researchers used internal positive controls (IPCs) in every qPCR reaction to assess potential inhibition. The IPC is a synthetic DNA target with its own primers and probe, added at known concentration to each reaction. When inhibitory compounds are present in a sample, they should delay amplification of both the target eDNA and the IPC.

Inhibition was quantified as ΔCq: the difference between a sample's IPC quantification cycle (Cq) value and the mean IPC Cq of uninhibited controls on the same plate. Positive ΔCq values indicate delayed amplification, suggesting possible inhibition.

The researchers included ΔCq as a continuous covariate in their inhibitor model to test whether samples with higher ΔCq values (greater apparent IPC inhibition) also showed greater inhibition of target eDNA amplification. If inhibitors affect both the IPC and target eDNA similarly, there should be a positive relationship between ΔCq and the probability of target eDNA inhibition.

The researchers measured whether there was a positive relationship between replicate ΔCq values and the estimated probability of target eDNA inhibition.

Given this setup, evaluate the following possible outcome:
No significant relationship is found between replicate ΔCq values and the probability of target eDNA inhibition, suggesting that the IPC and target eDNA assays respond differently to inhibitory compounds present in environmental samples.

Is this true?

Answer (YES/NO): NO